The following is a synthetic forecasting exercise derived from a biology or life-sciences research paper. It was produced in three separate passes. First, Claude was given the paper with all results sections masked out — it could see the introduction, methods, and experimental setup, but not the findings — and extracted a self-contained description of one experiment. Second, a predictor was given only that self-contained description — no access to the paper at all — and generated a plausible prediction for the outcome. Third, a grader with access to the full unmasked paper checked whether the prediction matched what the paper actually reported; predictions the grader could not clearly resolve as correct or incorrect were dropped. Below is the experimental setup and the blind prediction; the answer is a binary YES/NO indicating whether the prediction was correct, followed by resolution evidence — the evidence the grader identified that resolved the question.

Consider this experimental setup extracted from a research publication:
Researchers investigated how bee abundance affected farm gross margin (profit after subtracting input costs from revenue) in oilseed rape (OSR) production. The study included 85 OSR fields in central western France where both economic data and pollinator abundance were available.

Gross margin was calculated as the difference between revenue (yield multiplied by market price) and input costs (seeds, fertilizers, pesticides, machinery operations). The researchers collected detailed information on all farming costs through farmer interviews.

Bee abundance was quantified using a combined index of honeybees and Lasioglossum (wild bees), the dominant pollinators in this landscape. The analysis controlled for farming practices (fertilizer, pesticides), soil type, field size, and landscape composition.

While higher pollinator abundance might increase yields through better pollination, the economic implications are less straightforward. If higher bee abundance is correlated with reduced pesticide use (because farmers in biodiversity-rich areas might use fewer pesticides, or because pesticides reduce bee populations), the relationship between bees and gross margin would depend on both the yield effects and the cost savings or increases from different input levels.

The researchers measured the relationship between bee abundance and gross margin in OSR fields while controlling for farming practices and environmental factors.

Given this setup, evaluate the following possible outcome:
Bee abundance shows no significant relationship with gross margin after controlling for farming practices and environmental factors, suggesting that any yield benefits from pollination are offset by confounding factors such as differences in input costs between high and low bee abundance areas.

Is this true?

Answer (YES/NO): NO